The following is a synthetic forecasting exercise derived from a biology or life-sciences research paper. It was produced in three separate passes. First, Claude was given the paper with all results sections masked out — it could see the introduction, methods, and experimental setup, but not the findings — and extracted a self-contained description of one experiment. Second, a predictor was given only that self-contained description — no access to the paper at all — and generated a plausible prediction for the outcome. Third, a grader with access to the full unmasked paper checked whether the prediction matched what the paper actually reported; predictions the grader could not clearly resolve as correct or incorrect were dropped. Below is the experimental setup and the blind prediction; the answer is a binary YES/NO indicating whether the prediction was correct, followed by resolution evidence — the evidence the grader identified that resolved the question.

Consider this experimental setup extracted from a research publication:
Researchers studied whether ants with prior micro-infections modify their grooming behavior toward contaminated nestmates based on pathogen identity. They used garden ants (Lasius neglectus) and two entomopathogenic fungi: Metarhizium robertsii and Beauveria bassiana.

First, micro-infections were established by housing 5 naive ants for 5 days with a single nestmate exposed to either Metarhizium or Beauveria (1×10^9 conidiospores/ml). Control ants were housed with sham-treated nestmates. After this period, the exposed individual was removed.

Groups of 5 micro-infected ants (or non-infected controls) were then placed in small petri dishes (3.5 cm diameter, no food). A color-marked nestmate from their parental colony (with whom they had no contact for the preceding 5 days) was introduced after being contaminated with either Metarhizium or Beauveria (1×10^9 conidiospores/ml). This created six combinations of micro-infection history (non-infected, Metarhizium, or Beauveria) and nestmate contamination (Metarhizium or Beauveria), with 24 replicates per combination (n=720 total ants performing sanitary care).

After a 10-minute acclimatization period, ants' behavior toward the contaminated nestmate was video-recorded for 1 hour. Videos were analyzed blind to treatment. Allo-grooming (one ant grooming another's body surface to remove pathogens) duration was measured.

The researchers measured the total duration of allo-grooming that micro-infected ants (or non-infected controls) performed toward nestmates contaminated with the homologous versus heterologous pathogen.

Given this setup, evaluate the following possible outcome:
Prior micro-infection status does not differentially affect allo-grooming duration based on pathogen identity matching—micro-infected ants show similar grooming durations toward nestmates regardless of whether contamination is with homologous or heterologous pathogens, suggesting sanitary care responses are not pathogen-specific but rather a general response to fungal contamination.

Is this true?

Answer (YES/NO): NO